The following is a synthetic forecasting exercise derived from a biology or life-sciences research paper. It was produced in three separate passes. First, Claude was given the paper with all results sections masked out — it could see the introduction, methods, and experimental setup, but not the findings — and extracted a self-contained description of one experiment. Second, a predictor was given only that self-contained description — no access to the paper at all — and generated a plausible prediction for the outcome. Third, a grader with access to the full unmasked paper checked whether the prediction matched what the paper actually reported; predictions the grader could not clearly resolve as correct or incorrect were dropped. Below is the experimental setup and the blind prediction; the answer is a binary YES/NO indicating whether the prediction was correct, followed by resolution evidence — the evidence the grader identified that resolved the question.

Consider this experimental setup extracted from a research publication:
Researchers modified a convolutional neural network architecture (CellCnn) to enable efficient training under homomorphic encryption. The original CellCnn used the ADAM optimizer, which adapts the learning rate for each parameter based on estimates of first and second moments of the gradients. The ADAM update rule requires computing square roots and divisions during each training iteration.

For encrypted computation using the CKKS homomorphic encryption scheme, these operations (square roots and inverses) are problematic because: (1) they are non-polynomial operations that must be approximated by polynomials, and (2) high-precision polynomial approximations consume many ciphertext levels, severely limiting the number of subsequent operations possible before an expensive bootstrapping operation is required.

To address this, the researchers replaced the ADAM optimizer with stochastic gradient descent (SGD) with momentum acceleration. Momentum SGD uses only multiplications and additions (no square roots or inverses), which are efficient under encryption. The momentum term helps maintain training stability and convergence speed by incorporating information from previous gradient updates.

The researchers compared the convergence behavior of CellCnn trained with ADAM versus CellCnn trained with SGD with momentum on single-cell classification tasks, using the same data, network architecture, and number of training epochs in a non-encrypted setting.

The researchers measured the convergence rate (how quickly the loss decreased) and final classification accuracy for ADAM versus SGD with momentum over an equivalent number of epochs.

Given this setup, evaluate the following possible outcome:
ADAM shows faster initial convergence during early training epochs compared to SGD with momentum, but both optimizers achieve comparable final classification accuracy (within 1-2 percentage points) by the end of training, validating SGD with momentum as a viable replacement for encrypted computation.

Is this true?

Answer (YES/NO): NO